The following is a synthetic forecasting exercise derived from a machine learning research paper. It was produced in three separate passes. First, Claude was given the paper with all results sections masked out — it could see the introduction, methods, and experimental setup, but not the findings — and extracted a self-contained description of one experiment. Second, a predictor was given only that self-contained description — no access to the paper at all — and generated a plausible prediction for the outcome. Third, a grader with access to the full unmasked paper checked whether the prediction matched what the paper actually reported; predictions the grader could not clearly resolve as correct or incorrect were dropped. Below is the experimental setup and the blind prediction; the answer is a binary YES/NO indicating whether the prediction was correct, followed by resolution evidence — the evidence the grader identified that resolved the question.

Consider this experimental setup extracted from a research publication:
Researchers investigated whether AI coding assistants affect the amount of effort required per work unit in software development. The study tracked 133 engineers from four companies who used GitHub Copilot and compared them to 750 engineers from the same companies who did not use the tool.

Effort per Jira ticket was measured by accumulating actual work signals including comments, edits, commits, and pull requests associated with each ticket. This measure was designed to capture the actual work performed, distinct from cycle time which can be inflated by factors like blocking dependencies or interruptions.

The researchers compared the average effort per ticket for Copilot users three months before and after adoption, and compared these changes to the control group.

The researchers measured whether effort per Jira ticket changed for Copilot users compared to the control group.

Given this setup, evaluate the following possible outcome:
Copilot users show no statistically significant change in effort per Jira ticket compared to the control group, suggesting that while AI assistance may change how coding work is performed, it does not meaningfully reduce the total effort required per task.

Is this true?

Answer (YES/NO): NO